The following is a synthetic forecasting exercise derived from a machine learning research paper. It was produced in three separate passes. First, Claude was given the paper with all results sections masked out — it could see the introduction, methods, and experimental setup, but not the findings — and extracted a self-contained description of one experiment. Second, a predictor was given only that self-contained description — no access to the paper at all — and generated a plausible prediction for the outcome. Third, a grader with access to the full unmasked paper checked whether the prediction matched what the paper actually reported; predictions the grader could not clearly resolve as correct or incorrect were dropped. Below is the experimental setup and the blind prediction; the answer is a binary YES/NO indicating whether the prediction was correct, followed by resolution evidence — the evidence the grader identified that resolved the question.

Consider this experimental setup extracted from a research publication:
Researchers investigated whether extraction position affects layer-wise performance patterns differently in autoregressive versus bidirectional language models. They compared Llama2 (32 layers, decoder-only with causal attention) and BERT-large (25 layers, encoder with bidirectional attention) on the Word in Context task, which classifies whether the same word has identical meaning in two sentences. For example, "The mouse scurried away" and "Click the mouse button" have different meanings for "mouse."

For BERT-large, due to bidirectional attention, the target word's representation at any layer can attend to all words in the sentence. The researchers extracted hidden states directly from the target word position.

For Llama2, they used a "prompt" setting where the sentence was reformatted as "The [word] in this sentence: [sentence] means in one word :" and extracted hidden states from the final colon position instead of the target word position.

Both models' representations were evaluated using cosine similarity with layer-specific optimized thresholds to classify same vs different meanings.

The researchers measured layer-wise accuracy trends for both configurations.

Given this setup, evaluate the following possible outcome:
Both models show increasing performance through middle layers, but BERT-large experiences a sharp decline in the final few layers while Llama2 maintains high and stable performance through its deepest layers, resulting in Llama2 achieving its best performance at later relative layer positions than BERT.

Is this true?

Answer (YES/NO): NO